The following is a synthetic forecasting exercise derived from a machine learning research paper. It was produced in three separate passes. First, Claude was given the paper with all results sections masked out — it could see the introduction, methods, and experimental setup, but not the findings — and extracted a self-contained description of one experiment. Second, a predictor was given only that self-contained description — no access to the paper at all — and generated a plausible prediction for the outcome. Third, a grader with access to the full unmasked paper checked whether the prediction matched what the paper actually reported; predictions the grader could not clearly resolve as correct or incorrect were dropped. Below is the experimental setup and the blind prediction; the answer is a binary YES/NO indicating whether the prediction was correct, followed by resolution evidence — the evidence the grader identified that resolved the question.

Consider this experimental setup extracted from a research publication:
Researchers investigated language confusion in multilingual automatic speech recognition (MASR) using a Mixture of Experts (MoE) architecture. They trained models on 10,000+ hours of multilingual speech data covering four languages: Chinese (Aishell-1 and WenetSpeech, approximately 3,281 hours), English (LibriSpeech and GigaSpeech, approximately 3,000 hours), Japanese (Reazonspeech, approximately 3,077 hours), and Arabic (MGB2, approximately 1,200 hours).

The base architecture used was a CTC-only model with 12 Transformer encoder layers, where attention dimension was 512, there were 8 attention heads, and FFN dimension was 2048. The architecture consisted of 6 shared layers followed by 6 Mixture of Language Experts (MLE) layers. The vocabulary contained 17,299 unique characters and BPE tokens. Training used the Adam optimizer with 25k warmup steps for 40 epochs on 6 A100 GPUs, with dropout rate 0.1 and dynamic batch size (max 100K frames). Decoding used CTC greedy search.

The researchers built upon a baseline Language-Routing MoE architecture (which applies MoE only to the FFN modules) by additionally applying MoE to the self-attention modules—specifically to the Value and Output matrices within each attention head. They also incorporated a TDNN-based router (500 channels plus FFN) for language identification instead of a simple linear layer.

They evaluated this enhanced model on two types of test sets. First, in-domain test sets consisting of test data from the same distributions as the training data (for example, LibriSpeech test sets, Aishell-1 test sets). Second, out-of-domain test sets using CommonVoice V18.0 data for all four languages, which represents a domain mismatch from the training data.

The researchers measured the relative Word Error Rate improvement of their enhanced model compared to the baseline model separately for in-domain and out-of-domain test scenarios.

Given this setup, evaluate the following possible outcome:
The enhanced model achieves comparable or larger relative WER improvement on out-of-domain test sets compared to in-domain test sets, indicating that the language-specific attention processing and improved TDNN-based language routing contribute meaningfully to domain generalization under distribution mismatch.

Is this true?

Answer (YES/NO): YES